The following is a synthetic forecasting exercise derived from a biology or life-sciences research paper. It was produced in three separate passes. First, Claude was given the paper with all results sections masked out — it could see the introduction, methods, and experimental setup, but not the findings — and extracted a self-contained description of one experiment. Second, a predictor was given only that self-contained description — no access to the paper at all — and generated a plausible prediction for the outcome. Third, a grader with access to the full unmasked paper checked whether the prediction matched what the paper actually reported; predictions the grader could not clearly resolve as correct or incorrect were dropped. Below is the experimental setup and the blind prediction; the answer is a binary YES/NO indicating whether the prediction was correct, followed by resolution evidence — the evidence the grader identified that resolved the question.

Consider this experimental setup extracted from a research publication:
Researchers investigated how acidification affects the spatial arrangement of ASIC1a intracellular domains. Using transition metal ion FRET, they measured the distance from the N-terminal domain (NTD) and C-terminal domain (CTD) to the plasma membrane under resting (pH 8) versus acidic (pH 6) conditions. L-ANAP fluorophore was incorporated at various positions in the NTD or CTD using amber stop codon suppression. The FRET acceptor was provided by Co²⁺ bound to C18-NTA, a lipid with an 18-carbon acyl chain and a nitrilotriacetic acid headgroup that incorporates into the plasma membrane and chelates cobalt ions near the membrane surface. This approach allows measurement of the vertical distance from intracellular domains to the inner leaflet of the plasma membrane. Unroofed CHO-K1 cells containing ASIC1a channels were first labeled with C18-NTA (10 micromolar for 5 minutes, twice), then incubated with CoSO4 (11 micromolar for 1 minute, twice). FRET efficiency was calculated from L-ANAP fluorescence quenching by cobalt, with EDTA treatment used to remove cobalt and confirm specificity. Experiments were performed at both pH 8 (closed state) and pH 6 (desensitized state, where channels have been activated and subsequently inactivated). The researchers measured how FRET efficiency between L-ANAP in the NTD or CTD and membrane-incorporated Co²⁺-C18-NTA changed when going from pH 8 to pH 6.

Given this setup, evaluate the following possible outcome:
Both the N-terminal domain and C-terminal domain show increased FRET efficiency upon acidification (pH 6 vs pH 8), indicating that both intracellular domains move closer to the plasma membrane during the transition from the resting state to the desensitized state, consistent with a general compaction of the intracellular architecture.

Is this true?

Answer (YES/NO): NO